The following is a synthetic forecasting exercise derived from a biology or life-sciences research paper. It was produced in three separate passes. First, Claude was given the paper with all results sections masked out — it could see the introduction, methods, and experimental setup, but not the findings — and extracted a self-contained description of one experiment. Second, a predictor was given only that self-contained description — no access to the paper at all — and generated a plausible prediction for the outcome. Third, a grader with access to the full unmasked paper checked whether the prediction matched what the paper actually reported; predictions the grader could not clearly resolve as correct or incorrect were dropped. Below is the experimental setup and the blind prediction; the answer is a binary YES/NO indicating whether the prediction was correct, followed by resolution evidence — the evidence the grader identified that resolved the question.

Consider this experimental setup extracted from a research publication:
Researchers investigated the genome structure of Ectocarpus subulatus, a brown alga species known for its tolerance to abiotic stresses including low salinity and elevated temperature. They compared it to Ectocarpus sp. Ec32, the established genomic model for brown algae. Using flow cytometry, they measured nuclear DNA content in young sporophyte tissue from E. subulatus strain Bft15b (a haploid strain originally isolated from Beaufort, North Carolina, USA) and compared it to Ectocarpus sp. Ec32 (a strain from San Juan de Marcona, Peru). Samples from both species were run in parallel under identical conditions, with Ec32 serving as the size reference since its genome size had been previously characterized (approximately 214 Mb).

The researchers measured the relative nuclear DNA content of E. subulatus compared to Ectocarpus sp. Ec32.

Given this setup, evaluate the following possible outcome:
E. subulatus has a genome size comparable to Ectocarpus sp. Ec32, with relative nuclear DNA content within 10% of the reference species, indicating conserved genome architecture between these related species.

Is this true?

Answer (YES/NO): YES